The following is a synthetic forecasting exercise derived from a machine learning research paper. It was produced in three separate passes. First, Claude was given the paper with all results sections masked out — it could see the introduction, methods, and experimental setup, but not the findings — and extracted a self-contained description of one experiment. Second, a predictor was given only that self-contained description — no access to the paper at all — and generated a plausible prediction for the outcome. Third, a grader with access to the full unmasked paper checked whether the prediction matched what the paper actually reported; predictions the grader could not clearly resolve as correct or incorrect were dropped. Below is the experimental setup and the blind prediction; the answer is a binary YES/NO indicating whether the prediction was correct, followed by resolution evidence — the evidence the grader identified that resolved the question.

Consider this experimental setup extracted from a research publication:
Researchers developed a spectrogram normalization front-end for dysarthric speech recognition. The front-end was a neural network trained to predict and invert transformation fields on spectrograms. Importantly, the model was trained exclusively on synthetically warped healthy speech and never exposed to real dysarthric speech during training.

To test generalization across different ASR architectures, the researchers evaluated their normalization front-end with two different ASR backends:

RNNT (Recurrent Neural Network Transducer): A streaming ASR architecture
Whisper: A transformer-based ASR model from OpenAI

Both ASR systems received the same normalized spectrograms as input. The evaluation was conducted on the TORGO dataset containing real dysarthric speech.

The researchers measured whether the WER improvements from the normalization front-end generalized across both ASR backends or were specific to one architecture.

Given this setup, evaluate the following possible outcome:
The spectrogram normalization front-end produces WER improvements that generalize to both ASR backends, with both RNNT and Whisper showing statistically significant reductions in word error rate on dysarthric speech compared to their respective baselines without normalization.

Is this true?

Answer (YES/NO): YES